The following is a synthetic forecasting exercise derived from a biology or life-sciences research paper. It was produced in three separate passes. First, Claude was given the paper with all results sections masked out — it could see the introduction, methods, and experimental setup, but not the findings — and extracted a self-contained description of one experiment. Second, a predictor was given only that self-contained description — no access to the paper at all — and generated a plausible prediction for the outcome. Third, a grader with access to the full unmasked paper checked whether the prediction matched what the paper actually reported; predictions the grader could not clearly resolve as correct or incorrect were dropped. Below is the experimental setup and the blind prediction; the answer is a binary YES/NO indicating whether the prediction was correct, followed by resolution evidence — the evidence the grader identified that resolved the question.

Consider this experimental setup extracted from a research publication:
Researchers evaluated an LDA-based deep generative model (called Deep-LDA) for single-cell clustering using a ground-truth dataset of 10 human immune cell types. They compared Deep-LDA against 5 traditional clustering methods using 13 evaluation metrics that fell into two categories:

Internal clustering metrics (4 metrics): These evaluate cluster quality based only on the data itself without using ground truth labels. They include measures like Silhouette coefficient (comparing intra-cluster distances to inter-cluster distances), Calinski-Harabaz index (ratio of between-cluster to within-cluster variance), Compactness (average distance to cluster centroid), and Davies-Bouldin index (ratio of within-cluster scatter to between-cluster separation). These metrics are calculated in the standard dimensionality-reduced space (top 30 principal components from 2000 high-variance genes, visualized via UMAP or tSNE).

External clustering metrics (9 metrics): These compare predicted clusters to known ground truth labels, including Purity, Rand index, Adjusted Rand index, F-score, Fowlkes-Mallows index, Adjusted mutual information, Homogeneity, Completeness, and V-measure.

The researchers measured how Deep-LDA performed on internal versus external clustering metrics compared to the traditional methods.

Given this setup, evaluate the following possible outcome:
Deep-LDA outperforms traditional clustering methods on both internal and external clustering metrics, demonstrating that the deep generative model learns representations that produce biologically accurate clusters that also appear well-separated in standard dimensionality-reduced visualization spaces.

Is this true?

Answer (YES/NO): NO